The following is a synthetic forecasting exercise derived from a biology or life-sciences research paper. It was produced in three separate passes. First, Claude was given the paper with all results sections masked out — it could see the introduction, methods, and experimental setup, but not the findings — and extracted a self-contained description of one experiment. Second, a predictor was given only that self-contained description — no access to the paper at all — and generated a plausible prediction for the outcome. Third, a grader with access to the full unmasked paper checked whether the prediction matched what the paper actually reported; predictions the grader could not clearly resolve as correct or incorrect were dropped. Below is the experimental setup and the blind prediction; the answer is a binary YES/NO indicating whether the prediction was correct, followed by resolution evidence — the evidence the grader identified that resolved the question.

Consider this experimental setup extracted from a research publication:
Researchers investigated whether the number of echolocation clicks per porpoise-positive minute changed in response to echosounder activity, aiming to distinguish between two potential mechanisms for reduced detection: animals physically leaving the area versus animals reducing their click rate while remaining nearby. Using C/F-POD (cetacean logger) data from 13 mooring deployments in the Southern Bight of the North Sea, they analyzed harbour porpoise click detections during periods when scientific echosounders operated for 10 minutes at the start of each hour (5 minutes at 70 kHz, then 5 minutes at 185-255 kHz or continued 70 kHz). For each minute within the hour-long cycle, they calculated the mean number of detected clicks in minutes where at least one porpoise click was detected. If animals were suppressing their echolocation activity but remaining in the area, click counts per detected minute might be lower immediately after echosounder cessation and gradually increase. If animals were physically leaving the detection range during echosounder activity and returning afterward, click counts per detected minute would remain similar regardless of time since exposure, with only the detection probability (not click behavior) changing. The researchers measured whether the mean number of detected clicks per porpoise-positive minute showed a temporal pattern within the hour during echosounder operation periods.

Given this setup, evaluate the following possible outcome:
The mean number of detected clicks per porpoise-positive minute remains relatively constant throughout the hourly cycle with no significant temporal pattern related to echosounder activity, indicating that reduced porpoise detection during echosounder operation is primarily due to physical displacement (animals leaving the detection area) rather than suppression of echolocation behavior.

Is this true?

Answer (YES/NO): NO